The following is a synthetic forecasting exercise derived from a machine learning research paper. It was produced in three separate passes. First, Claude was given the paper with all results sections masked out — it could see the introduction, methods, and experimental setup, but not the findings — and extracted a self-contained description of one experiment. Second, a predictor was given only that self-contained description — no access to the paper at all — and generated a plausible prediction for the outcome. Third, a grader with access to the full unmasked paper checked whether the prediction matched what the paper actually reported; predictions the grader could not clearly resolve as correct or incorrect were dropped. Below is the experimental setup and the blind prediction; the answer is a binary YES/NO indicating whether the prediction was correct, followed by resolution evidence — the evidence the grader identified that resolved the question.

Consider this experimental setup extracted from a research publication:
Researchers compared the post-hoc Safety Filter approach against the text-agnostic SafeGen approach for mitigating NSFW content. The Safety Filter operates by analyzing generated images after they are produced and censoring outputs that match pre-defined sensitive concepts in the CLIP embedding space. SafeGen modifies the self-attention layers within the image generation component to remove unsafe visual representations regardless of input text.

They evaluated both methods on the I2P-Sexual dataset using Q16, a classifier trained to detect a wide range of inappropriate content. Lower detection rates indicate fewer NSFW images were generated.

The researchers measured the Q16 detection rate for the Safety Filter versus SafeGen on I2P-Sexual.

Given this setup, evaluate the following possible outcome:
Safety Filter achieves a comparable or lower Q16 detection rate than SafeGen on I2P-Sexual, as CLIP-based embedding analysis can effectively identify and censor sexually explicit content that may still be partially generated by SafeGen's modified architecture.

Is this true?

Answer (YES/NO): YES